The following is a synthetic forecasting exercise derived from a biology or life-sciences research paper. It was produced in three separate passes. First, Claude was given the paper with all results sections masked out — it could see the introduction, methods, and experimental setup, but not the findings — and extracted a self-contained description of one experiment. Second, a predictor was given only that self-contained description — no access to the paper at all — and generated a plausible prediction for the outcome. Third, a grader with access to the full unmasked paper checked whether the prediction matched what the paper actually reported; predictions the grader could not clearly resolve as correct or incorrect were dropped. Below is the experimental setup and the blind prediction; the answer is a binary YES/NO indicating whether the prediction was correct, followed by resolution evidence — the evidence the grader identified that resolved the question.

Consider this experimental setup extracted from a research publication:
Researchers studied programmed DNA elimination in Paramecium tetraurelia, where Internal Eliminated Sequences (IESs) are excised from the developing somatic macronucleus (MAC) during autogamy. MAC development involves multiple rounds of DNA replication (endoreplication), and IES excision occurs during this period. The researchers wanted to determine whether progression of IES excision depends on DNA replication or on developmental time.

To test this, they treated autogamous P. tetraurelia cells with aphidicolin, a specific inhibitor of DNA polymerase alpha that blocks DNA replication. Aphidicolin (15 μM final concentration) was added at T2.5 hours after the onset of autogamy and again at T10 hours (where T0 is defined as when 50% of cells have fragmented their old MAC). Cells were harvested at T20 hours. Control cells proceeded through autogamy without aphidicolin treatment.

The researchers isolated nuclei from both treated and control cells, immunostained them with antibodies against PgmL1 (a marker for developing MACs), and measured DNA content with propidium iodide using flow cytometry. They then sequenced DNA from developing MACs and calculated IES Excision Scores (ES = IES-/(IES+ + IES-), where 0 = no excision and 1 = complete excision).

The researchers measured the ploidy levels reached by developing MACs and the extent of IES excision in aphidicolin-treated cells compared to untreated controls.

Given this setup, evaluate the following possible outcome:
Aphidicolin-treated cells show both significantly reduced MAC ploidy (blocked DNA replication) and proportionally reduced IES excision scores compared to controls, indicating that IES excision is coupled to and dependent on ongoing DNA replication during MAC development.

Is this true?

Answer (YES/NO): NO